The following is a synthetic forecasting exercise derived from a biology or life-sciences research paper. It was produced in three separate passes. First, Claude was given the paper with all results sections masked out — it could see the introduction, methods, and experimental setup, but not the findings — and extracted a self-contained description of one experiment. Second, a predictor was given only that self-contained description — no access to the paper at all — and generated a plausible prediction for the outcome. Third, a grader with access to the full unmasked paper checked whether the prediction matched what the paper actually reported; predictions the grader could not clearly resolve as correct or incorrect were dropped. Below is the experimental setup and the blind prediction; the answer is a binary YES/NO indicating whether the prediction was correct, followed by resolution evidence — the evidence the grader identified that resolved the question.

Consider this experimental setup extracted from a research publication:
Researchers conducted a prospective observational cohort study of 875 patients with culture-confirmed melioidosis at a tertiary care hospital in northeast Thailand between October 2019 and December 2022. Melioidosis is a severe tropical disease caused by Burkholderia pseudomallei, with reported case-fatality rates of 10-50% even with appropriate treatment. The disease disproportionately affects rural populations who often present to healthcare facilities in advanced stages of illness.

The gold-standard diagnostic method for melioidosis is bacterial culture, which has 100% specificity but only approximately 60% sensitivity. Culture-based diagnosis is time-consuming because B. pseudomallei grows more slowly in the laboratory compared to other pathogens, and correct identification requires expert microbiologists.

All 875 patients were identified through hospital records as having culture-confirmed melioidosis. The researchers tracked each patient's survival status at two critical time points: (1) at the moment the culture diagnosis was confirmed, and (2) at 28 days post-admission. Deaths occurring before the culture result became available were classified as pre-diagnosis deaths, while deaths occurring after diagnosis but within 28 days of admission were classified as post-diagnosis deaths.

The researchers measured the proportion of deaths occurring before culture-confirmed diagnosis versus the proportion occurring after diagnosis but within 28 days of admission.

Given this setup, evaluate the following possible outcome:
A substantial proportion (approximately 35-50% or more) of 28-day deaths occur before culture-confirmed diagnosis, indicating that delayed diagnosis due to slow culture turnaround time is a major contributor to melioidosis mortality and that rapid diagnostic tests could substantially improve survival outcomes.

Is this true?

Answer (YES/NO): YES